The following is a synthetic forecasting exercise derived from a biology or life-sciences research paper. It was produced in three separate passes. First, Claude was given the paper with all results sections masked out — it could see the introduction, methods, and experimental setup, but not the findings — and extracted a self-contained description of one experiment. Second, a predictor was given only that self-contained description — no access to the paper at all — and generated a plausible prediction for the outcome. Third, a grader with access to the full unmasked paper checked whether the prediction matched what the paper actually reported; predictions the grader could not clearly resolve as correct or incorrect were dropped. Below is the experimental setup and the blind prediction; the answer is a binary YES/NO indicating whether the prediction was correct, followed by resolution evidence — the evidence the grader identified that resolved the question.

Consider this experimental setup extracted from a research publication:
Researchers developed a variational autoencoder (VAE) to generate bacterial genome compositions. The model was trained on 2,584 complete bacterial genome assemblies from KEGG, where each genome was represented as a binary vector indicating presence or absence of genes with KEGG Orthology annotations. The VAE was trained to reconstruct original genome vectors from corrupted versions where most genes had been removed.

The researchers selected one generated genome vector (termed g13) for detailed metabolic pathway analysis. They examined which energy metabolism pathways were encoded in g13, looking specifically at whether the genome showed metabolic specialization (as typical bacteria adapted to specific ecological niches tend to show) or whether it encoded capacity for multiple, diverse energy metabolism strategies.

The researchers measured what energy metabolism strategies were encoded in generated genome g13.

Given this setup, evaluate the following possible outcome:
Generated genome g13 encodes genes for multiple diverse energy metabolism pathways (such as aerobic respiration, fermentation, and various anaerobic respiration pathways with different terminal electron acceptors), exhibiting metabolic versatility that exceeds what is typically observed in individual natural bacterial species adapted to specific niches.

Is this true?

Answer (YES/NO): YES